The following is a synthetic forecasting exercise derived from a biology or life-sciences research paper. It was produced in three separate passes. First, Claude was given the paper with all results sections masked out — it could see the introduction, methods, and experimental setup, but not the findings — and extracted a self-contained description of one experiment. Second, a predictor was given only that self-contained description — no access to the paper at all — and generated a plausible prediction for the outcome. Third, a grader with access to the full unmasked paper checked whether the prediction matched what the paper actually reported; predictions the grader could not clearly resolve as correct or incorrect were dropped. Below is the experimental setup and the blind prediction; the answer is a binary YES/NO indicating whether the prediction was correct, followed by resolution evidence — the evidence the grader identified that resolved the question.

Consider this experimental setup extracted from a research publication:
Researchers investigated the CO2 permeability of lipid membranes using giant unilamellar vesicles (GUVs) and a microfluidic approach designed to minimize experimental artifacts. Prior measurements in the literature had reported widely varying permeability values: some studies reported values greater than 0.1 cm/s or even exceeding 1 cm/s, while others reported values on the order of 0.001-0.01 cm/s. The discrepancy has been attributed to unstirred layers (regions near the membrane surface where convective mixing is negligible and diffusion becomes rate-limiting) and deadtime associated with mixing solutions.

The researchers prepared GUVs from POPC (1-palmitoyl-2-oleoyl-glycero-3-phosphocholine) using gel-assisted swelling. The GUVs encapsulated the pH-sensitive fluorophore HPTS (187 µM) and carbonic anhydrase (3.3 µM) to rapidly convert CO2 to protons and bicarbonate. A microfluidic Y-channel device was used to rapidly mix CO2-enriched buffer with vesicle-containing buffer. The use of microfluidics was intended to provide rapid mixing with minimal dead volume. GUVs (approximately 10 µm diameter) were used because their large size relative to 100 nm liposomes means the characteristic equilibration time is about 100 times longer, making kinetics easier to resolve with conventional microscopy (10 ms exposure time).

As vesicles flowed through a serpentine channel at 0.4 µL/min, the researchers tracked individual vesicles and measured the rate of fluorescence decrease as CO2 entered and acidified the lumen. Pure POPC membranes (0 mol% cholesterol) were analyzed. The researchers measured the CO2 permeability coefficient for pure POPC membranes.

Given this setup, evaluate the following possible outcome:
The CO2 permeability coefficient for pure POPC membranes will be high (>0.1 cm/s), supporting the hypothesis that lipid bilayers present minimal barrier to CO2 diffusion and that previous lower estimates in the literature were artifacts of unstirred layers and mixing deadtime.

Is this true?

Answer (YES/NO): NO